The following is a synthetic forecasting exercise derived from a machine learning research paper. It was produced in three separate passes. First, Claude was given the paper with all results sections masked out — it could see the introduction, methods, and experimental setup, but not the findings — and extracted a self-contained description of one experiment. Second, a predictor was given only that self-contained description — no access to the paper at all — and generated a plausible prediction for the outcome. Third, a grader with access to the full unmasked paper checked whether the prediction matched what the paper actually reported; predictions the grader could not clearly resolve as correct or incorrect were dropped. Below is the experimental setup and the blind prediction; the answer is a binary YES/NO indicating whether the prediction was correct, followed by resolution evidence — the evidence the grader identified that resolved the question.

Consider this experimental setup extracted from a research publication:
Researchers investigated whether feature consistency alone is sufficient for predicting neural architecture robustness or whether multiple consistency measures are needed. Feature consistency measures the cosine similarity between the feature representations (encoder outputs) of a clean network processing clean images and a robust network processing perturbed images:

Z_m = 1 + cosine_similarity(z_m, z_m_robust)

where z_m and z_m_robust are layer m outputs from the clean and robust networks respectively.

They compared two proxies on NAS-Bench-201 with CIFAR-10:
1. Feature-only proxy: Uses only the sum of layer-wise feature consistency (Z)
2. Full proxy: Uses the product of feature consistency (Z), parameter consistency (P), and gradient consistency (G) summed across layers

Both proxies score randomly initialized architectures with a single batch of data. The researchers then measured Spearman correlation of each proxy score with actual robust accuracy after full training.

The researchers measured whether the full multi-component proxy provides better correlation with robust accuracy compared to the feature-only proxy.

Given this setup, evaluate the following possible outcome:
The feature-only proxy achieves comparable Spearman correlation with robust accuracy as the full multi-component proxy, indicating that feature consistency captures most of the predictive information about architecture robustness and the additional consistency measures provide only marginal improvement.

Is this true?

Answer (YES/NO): NO